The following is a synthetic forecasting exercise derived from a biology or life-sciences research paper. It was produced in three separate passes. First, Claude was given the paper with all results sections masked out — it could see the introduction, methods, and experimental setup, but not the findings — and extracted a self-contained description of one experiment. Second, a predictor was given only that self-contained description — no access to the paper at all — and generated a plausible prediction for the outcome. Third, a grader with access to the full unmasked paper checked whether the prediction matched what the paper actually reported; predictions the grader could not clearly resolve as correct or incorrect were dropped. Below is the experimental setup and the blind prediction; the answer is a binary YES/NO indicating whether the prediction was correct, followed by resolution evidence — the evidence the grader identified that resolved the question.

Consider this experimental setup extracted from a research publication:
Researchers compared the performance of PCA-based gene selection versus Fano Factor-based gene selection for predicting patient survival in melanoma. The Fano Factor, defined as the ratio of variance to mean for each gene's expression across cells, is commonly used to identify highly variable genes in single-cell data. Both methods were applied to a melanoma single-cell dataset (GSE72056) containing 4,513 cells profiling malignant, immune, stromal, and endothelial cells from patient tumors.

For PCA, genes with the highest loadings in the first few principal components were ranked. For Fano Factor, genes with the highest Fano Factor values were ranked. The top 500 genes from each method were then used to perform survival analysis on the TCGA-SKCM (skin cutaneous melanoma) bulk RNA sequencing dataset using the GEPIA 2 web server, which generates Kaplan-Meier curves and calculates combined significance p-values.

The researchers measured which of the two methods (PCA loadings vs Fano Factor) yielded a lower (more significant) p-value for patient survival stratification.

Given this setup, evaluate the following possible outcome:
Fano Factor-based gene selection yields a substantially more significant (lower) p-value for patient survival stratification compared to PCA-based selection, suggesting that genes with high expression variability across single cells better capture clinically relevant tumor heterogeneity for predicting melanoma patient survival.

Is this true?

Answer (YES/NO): YES